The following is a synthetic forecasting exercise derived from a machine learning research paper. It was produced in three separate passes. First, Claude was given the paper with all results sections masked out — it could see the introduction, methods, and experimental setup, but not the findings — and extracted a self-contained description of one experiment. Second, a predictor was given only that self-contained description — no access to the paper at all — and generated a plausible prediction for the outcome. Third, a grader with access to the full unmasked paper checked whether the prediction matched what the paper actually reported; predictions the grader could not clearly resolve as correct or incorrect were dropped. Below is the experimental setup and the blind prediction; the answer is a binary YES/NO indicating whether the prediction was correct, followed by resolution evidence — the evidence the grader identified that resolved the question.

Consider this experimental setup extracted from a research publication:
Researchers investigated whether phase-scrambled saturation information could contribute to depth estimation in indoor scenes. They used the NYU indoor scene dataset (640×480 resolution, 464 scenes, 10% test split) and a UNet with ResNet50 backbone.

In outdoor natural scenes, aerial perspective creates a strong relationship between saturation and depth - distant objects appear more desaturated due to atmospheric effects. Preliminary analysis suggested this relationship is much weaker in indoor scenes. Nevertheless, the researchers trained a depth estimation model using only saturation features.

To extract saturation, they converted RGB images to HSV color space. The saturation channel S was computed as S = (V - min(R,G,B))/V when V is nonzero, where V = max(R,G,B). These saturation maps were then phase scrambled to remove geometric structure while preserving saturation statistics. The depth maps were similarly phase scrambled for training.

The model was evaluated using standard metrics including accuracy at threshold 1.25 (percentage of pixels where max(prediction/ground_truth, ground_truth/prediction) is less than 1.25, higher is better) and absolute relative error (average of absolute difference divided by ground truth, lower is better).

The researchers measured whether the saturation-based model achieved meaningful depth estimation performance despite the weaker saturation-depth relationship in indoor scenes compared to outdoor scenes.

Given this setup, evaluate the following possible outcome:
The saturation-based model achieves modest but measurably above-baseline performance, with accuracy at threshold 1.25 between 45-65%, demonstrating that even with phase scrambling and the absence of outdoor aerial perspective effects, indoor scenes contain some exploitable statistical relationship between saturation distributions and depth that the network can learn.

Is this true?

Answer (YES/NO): NO